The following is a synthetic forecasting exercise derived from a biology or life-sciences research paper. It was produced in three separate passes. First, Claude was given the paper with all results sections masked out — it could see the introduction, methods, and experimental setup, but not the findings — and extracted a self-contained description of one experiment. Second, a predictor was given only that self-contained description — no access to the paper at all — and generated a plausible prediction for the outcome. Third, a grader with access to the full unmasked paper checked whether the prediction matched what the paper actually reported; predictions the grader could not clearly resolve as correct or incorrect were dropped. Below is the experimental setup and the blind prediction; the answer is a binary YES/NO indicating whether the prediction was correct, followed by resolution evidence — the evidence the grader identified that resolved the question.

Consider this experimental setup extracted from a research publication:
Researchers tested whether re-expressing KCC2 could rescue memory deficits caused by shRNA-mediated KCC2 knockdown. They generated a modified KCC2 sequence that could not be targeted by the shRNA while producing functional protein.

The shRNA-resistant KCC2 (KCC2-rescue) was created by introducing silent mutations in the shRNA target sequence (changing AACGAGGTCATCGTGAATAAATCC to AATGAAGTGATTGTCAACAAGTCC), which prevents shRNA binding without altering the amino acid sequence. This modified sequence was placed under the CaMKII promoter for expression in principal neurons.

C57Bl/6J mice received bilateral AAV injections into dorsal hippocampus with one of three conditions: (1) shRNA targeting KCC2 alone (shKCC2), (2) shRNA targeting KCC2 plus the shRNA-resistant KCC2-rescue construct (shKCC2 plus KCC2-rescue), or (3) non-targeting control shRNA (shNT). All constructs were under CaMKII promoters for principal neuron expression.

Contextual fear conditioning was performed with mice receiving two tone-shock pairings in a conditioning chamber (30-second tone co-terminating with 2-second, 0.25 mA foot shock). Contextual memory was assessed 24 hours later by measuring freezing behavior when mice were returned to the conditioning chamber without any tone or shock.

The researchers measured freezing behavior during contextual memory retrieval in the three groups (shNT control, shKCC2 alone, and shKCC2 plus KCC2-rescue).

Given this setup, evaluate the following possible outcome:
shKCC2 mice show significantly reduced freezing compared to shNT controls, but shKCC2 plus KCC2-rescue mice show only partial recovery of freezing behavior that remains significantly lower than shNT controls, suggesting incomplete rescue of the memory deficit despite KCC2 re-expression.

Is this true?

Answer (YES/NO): NO